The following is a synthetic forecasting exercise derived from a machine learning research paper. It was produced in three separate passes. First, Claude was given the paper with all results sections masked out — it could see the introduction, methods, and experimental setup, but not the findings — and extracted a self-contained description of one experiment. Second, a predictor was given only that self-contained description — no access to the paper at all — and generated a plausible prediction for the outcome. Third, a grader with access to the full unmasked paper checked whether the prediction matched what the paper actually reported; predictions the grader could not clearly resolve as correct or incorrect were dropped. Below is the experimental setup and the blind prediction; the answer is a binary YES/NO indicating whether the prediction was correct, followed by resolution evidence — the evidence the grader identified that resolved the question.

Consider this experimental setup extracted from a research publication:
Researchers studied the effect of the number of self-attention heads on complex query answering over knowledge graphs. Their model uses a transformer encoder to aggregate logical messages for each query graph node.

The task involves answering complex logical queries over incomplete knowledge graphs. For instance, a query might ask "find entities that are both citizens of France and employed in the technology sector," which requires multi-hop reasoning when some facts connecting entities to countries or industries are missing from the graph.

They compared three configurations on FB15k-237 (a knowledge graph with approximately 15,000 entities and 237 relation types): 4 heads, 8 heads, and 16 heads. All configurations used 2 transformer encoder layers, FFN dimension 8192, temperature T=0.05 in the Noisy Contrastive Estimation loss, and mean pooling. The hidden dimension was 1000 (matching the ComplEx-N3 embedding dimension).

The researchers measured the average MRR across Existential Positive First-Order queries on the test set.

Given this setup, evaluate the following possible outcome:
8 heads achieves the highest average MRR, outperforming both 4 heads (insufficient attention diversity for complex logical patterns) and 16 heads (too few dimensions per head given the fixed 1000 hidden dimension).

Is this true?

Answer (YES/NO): NO